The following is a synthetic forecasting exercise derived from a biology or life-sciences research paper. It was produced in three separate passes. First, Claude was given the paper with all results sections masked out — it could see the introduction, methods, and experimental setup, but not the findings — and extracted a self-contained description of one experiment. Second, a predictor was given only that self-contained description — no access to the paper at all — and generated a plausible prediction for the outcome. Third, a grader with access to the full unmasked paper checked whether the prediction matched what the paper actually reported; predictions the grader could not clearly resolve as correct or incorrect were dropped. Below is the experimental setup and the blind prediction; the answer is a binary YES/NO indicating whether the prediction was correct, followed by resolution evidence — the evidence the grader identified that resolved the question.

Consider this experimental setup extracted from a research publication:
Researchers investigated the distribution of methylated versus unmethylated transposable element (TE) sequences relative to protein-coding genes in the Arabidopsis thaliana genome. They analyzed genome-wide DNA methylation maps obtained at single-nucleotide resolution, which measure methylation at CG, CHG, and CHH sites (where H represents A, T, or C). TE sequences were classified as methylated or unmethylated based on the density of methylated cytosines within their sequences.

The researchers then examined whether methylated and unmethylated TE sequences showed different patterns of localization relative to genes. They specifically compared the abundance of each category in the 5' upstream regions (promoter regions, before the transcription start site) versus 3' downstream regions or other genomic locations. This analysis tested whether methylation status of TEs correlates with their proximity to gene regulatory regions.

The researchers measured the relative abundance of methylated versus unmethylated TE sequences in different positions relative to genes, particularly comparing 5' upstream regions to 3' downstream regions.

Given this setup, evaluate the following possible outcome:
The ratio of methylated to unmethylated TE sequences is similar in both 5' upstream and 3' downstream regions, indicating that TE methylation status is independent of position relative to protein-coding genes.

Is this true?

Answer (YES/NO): NO